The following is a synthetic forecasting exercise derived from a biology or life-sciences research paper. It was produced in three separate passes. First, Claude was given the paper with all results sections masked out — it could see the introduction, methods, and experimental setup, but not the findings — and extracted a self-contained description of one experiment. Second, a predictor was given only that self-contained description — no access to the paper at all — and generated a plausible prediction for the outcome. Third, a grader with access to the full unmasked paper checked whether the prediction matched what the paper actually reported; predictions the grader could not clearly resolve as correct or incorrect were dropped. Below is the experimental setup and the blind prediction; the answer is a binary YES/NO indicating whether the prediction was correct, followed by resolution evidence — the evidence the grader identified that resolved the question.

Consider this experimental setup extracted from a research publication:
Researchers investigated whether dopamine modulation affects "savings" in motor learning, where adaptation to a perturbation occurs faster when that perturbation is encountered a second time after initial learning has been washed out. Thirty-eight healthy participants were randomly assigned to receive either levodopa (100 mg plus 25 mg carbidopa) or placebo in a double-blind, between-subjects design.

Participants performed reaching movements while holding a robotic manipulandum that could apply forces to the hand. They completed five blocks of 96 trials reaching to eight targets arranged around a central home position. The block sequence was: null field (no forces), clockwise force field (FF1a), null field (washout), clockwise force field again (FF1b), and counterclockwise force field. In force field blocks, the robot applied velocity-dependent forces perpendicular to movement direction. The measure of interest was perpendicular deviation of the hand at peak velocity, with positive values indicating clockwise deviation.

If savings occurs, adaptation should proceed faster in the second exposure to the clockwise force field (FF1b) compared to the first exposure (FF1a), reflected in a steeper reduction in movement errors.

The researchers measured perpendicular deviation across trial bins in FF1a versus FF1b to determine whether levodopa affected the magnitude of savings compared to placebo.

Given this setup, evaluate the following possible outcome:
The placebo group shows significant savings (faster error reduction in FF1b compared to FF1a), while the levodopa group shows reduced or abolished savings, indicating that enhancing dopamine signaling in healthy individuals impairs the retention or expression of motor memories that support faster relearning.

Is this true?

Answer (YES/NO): NO